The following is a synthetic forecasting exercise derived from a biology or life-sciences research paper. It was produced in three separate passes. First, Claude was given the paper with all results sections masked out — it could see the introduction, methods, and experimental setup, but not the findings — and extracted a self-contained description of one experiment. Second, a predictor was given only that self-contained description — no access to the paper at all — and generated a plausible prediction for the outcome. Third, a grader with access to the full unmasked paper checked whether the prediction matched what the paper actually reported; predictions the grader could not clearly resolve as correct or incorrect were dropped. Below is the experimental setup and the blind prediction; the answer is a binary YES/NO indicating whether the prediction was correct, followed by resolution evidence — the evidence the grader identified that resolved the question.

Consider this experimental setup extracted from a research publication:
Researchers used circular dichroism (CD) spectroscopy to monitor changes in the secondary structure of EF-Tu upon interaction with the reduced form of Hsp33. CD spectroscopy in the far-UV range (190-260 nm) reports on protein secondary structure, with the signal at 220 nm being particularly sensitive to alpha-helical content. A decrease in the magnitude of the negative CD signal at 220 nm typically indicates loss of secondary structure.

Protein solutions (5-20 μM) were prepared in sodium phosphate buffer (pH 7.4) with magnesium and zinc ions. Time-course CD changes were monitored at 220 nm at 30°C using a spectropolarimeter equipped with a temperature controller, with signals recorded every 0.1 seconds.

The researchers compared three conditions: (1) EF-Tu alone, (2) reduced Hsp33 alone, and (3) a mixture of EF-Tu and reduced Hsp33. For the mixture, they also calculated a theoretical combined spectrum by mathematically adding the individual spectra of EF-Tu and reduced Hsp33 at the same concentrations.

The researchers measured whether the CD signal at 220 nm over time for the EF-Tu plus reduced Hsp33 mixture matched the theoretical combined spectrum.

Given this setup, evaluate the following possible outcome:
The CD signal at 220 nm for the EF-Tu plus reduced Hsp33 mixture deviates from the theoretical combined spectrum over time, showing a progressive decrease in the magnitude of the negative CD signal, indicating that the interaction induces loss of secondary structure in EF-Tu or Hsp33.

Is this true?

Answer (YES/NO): YES